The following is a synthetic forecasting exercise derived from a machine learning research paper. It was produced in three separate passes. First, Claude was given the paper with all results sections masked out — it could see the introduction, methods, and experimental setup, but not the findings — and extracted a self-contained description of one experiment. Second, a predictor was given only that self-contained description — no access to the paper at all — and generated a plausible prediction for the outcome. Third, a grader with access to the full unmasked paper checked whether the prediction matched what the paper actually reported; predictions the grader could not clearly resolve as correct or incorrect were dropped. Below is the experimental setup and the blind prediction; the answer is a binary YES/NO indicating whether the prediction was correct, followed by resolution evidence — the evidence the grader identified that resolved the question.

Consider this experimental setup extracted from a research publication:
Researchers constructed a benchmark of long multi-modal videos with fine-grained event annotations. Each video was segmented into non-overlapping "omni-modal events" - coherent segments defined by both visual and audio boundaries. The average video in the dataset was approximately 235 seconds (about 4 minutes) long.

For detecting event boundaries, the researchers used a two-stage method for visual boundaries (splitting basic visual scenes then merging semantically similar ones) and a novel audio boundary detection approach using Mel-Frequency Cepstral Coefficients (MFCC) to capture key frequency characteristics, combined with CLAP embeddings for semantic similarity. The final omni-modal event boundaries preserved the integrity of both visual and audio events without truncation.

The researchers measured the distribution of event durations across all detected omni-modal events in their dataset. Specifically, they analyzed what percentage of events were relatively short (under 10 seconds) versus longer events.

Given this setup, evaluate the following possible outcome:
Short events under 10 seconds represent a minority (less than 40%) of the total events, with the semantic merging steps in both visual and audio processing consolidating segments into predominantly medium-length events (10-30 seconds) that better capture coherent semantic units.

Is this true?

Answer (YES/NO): NO